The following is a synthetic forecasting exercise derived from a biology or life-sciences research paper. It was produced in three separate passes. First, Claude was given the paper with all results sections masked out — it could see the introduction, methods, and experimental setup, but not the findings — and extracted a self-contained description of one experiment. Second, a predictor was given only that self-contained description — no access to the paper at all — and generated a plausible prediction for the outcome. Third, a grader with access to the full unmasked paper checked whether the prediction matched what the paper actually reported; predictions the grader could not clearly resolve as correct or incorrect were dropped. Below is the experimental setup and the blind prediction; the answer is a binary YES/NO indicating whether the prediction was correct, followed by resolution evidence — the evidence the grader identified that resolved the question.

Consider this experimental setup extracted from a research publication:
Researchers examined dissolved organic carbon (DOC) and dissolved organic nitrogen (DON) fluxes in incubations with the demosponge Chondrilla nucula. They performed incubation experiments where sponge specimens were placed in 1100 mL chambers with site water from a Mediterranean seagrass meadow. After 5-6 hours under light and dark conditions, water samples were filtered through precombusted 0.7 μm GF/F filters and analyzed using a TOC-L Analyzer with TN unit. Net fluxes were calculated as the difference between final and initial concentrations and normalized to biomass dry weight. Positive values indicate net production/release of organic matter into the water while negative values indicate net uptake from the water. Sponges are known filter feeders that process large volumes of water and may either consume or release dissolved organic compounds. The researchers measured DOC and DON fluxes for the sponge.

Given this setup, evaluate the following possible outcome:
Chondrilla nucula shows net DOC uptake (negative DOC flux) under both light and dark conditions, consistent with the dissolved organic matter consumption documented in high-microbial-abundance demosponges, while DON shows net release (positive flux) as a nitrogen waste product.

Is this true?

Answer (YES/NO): NO